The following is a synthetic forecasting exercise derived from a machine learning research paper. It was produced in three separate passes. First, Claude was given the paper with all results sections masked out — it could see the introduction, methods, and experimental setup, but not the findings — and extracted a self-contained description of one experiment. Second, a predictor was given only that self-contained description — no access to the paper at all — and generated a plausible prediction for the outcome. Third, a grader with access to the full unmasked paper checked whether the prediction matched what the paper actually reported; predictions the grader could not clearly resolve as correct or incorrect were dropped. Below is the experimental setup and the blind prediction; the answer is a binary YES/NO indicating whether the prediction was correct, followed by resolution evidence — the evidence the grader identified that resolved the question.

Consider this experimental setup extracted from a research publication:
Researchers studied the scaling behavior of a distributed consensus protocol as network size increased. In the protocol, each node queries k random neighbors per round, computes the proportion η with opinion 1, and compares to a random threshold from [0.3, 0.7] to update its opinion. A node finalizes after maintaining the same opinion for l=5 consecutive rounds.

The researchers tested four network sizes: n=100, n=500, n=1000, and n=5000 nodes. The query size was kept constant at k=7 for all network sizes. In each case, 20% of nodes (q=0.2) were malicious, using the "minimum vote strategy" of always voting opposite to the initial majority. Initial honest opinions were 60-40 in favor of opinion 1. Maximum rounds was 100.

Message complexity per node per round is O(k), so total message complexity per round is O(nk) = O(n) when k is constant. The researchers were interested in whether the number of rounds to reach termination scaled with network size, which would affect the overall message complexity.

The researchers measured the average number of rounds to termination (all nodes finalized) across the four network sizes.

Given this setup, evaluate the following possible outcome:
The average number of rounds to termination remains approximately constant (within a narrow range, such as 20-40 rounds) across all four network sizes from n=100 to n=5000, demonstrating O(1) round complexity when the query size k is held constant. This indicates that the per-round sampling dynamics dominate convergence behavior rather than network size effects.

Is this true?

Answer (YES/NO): NO